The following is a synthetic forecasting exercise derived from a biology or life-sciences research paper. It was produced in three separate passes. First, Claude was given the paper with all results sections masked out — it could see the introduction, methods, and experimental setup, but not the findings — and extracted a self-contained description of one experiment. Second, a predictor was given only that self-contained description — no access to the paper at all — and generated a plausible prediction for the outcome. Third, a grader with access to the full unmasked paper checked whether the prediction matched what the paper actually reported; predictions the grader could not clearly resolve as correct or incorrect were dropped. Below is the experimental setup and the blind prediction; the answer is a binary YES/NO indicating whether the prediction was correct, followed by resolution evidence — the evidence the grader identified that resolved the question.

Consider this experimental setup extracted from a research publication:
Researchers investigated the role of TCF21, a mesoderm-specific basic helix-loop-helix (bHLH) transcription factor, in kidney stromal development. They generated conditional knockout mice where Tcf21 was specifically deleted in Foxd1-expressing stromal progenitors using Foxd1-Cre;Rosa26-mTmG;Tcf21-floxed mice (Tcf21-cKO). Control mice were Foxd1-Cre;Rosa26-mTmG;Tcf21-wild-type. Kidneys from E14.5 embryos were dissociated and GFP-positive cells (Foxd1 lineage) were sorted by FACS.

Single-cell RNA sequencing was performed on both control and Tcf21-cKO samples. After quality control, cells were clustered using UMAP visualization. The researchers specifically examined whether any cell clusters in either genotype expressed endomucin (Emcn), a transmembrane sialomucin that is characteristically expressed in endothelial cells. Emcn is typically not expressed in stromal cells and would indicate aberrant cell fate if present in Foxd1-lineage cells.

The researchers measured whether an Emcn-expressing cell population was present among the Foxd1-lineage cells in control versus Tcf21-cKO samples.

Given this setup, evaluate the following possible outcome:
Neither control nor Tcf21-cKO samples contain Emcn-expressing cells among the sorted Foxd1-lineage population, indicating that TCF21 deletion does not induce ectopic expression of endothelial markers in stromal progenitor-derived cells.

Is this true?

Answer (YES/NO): NO